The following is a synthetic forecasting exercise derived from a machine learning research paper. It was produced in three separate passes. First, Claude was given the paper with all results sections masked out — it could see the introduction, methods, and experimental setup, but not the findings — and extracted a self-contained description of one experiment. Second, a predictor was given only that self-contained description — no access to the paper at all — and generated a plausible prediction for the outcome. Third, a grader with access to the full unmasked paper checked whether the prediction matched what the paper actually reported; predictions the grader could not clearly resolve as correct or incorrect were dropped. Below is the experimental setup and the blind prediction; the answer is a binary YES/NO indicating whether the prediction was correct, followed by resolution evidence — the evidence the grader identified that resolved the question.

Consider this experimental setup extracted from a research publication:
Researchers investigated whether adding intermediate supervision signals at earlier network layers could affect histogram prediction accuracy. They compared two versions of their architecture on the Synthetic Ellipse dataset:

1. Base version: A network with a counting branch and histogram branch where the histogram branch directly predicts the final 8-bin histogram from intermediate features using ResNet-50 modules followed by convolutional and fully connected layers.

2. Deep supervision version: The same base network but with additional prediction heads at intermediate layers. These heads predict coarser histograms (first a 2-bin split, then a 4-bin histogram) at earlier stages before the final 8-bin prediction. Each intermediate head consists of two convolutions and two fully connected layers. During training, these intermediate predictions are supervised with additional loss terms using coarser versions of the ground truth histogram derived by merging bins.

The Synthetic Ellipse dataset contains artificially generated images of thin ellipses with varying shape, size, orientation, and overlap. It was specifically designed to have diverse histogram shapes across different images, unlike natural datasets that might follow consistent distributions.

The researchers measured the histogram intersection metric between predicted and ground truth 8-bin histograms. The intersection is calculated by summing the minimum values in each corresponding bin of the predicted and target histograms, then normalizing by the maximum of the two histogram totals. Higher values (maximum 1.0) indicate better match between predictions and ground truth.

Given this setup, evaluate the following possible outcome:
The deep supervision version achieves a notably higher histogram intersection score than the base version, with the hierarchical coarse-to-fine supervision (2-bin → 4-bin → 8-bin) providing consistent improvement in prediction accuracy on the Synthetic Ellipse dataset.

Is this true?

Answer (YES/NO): YES